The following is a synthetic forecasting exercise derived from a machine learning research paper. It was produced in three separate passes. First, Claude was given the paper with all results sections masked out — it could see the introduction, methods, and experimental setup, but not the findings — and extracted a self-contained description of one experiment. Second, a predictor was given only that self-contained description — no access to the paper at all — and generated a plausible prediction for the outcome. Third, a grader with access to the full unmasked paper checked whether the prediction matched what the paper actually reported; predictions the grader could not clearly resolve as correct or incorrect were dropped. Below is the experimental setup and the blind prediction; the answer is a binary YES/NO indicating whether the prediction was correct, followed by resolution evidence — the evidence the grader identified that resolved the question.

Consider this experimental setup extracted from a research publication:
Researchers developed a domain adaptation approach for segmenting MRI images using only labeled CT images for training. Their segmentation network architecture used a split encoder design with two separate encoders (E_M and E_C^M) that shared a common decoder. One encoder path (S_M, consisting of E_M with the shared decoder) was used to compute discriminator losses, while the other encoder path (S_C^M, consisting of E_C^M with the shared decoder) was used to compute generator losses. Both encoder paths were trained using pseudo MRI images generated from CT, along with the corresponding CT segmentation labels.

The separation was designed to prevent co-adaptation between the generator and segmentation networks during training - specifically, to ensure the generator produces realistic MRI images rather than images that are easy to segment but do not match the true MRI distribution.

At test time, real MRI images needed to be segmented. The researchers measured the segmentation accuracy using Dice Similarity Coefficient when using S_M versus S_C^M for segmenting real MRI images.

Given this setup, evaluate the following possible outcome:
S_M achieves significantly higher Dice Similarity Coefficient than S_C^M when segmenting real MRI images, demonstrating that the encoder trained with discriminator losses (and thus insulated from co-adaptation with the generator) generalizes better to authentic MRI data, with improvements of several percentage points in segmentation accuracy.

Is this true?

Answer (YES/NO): YES